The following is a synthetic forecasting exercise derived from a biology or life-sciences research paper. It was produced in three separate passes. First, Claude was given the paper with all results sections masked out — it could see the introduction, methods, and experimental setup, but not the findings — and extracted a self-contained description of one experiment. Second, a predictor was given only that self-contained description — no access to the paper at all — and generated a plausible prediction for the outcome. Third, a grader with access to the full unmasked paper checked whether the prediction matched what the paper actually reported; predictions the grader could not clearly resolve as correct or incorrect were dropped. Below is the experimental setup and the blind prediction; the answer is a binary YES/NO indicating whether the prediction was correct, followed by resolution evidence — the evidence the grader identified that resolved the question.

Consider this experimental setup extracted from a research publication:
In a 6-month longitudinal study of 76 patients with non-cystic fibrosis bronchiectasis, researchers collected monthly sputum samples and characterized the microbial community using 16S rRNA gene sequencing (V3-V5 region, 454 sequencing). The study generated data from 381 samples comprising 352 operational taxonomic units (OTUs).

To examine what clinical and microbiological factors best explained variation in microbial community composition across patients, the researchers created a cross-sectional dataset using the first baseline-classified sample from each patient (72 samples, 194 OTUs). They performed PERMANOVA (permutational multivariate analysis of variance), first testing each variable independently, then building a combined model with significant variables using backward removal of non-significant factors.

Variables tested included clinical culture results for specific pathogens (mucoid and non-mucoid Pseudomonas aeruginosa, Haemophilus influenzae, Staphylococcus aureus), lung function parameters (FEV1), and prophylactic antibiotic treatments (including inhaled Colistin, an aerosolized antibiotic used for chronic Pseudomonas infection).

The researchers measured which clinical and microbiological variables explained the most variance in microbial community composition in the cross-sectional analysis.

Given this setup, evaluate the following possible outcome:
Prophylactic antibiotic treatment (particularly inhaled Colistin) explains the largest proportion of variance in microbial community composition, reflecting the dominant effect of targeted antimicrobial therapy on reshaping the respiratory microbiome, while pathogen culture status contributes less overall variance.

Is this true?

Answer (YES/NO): NO